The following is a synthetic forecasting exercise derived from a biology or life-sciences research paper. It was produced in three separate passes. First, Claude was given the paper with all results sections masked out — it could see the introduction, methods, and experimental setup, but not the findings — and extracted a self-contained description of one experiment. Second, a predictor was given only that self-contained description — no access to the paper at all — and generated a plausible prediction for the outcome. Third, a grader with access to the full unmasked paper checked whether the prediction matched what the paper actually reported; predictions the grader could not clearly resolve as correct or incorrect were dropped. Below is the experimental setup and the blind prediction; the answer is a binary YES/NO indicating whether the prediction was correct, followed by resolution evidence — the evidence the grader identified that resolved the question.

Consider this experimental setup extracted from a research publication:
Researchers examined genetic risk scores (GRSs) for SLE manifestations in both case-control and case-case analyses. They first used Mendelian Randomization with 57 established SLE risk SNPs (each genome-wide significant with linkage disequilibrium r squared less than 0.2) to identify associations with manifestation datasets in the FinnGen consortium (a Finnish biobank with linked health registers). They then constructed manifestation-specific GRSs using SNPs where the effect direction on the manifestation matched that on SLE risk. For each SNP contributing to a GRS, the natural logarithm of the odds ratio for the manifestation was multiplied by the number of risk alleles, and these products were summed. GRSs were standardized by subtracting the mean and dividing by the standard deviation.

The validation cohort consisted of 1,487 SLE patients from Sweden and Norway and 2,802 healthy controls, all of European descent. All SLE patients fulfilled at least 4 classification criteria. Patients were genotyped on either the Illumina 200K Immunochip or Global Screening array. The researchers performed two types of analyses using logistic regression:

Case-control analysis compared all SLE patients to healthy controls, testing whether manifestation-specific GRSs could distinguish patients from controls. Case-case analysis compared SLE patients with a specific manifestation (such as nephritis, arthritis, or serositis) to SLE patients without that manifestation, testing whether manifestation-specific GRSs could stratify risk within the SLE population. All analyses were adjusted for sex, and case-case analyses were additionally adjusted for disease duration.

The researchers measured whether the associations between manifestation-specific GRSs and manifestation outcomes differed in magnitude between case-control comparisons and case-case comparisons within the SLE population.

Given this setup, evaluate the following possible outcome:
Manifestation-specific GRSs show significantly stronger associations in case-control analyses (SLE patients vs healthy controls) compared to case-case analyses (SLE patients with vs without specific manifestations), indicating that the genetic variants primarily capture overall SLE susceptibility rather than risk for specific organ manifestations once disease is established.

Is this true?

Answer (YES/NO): YES